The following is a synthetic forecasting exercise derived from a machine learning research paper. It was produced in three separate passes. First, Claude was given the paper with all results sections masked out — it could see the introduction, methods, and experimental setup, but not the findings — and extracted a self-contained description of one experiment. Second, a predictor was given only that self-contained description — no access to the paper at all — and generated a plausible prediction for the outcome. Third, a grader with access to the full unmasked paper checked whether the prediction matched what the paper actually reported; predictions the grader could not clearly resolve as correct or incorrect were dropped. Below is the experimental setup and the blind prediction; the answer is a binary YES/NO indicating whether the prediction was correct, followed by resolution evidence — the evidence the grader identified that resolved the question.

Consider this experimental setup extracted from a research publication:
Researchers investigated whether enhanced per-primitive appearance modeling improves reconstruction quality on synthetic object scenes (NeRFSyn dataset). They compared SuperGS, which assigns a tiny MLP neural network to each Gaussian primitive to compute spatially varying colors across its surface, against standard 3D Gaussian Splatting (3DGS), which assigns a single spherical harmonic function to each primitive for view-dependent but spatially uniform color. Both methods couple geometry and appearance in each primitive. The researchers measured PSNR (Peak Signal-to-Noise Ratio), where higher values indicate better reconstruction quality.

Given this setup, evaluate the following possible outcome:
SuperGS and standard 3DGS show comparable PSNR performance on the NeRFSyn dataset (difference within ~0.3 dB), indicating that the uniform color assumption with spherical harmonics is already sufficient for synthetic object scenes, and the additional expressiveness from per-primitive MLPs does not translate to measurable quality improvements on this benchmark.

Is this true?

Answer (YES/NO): NO